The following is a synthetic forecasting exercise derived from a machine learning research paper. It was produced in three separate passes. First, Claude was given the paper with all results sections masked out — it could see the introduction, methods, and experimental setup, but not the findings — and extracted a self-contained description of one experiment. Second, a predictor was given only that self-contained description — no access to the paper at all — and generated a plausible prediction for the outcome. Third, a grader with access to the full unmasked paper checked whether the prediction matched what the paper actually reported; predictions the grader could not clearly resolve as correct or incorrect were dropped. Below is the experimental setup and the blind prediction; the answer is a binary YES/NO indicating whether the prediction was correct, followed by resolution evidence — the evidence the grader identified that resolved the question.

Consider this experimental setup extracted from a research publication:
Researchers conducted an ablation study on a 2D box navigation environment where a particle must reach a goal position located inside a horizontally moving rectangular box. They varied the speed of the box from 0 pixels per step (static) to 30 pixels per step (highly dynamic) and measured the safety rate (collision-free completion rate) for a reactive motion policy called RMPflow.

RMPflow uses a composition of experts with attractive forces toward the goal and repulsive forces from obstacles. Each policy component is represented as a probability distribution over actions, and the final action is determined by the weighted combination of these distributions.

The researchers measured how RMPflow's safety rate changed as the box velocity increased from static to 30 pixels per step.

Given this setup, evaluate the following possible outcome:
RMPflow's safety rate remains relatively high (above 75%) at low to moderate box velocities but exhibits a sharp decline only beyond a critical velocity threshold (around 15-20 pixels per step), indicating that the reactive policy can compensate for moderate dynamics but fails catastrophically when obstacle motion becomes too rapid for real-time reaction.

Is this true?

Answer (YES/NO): NO